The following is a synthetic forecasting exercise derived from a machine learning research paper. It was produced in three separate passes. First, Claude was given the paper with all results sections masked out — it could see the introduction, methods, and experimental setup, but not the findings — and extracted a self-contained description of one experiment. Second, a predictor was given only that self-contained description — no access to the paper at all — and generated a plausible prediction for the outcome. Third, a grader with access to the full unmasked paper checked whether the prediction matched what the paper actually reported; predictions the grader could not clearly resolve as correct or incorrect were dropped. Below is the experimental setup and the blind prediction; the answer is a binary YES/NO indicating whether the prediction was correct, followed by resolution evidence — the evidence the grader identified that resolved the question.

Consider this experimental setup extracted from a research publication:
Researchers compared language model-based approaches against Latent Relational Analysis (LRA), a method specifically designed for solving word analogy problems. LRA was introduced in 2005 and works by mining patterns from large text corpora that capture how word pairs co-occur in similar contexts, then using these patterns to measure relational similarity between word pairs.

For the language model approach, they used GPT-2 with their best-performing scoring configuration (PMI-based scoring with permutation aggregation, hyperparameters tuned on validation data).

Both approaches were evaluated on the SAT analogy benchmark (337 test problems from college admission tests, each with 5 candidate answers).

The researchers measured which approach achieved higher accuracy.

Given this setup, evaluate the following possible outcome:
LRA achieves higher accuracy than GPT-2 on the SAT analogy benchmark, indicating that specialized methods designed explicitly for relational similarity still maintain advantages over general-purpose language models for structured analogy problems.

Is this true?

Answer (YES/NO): NO